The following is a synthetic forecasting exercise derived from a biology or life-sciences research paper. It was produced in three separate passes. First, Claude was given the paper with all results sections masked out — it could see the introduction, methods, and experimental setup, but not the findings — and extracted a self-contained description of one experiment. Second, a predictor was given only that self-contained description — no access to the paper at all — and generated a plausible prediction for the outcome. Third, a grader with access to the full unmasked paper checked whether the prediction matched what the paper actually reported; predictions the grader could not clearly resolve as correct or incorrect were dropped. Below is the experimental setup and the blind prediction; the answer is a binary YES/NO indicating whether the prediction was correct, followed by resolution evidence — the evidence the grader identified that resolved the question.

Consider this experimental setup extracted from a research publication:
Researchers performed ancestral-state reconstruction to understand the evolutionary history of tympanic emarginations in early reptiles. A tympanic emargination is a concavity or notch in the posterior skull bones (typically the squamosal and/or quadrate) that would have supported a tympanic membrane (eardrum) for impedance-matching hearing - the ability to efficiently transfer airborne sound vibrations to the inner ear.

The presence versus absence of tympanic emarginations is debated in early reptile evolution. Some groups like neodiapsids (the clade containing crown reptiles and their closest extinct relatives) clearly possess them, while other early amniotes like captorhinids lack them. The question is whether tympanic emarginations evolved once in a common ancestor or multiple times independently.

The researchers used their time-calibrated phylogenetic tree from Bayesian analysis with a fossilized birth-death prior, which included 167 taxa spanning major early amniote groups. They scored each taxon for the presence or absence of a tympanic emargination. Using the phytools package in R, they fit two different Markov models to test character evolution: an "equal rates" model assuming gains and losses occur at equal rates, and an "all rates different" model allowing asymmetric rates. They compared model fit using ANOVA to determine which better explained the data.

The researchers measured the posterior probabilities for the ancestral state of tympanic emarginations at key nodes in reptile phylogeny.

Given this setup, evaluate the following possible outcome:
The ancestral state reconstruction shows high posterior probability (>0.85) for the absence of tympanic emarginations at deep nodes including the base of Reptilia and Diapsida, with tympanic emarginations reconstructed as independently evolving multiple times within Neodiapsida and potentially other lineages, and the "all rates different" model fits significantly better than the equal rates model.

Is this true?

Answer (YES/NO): NO